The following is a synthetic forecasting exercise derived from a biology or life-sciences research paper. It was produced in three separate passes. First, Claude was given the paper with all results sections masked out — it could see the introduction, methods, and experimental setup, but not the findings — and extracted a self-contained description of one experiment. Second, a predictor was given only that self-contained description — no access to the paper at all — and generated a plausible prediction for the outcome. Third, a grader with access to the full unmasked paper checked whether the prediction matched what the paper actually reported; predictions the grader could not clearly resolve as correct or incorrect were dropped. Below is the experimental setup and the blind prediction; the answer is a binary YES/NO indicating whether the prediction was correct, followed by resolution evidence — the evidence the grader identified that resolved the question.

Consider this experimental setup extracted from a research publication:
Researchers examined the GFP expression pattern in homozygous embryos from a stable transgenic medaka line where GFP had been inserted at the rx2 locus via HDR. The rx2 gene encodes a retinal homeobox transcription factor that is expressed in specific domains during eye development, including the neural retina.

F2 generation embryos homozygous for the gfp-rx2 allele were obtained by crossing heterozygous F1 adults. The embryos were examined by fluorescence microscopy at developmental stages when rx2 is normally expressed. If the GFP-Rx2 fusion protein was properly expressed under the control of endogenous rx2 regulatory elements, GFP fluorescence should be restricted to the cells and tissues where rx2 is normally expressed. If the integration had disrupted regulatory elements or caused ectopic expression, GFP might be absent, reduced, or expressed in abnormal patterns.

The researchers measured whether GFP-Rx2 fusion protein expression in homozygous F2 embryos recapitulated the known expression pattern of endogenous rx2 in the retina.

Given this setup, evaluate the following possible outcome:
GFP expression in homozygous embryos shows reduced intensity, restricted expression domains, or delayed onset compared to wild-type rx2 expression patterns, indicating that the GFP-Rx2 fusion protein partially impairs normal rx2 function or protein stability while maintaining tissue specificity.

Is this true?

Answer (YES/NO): NO